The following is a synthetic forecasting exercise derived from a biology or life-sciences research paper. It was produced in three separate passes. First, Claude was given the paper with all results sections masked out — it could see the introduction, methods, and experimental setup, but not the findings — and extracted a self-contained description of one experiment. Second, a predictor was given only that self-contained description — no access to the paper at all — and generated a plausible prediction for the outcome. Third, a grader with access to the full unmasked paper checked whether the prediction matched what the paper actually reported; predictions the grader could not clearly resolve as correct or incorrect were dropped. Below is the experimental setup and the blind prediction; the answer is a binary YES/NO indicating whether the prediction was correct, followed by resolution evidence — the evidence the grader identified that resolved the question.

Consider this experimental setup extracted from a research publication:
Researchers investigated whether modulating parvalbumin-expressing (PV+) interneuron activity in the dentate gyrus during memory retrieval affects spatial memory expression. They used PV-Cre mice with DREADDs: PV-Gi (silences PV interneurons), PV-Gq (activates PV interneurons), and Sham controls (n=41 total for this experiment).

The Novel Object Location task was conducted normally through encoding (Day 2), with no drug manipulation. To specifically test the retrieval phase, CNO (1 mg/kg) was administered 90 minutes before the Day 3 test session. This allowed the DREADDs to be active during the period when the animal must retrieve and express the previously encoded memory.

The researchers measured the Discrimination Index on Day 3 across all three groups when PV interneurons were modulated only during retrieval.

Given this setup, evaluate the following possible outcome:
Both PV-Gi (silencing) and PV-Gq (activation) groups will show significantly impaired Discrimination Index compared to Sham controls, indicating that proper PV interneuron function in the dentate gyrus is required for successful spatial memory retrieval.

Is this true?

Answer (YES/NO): NO